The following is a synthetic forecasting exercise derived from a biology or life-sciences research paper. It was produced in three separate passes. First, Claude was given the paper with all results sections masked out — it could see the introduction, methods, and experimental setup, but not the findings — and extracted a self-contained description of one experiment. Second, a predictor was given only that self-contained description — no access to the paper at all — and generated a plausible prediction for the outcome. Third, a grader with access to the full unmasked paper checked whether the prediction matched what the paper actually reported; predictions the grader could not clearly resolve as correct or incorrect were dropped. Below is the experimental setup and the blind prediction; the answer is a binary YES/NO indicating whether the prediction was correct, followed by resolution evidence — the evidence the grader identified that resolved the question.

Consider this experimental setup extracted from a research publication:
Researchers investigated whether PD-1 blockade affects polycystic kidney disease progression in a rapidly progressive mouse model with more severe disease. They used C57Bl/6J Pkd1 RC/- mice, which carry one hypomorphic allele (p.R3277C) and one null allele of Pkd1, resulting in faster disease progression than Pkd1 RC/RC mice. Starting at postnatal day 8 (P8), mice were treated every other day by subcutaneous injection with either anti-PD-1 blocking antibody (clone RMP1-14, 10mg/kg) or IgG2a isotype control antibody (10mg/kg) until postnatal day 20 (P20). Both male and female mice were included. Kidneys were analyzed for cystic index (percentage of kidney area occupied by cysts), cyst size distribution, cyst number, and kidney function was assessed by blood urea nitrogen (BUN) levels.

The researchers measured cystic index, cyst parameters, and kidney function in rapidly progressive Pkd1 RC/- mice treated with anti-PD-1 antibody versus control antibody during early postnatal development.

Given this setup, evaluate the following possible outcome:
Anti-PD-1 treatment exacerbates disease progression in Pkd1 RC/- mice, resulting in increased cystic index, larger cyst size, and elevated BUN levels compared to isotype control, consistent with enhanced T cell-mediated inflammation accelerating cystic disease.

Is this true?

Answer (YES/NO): NO